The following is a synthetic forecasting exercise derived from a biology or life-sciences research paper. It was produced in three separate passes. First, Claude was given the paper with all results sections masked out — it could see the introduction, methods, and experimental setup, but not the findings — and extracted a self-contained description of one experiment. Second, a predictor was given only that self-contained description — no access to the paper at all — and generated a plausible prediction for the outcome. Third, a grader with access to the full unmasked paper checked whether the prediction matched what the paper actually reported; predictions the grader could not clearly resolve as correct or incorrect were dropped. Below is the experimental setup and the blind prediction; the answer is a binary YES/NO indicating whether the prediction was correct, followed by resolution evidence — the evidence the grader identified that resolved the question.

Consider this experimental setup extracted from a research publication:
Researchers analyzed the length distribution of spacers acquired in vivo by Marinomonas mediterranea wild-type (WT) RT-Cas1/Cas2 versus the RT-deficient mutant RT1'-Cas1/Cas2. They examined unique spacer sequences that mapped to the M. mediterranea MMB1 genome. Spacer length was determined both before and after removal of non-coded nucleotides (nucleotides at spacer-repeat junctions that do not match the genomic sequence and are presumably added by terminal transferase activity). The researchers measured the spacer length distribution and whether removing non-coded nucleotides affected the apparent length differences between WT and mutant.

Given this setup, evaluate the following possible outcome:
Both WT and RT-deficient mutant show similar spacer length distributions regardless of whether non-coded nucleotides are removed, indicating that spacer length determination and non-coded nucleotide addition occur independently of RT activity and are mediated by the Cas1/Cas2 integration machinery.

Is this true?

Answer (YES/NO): NO